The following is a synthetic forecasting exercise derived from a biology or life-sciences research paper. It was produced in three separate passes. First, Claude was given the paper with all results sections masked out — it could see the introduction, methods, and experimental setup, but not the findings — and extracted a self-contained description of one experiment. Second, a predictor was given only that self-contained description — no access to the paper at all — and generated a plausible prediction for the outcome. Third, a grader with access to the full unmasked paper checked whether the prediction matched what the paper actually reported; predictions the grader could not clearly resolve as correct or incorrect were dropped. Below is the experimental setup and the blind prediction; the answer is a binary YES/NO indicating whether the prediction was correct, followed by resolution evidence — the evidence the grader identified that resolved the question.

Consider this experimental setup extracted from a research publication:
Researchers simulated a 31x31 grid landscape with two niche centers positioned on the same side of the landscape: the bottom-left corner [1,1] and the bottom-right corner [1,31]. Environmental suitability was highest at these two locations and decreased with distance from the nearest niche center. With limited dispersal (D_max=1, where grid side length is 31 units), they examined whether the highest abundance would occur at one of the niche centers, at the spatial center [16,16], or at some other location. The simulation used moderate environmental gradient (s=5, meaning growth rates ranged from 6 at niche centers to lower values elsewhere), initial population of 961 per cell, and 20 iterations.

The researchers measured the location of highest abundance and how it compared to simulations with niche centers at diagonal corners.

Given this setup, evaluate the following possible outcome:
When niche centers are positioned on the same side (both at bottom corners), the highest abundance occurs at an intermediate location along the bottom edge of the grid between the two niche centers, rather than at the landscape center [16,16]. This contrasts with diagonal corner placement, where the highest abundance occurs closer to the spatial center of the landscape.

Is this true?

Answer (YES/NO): NO